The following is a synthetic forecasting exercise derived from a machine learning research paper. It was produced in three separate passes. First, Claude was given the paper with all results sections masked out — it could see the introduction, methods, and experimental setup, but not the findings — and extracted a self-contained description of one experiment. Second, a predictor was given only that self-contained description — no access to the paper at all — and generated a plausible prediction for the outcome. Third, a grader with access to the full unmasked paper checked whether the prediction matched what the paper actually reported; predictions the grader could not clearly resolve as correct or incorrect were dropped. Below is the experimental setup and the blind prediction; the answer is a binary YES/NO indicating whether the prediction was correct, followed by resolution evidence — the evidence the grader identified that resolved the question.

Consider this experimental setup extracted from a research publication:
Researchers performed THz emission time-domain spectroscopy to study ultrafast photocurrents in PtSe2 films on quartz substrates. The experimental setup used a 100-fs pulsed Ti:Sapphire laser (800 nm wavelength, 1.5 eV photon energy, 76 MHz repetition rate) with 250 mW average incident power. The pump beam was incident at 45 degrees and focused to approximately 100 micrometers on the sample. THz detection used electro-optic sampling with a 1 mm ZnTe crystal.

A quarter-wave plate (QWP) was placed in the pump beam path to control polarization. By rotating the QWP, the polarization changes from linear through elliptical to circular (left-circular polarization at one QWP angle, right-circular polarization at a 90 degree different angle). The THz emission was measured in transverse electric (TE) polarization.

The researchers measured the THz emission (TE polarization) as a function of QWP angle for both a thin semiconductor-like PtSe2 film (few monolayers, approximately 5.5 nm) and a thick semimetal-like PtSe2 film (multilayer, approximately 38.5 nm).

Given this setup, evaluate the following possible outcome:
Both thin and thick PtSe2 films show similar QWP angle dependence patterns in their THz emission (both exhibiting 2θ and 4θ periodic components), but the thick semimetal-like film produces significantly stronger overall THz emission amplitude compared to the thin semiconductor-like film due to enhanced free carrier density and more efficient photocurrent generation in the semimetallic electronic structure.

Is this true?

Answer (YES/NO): NO